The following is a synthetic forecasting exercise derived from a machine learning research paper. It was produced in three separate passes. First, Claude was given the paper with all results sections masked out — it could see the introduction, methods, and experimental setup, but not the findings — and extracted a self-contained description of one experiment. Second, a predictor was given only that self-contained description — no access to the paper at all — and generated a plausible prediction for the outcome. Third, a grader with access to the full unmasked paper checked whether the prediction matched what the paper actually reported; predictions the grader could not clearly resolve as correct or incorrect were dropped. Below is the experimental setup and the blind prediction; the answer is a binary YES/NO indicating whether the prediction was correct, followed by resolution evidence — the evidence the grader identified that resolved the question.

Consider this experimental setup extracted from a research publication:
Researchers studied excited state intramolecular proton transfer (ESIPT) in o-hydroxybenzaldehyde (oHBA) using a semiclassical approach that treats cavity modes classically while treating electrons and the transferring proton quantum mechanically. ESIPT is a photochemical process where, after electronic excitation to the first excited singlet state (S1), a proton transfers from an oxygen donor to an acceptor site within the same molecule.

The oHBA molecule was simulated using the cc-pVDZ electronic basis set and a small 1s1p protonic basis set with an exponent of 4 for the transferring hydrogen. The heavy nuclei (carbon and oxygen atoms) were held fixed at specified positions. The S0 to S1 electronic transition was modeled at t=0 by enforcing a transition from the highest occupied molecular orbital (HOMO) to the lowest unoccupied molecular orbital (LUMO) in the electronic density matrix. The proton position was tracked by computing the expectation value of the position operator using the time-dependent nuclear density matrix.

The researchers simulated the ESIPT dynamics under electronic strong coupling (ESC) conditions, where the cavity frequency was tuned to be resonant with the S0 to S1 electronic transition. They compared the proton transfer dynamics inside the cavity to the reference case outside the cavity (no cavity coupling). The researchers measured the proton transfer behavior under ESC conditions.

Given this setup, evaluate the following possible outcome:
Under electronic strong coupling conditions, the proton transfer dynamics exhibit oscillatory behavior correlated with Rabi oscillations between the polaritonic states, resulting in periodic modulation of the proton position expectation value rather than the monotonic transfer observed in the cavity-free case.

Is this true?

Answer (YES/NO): NO